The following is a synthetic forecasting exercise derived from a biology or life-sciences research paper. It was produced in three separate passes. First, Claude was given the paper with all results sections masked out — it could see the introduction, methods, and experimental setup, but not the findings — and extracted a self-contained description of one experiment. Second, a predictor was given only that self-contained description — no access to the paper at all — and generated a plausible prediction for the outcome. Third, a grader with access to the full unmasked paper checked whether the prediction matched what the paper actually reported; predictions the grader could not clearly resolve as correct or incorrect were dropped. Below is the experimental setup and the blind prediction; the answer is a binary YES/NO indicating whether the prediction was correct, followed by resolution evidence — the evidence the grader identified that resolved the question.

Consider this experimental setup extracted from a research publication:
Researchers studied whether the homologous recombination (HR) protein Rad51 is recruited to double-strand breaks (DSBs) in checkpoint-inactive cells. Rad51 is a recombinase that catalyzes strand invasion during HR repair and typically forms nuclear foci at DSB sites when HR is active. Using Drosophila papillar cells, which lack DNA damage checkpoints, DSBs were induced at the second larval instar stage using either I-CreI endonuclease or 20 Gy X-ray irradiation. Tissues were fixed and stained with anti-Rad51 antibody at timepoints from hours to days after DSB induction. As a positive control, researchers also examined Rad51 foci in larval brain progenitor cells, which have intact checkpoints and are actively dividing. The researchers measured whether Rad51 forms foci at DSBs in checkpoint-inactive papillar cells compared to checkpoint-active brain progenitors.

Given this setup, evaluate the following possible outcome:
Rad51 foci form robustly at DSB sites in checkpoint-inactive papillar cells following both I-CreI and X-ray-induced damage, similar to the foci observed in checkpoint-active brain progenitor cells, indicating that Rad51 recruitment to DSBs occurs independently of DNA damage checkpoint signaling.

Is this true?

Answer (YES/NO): NO